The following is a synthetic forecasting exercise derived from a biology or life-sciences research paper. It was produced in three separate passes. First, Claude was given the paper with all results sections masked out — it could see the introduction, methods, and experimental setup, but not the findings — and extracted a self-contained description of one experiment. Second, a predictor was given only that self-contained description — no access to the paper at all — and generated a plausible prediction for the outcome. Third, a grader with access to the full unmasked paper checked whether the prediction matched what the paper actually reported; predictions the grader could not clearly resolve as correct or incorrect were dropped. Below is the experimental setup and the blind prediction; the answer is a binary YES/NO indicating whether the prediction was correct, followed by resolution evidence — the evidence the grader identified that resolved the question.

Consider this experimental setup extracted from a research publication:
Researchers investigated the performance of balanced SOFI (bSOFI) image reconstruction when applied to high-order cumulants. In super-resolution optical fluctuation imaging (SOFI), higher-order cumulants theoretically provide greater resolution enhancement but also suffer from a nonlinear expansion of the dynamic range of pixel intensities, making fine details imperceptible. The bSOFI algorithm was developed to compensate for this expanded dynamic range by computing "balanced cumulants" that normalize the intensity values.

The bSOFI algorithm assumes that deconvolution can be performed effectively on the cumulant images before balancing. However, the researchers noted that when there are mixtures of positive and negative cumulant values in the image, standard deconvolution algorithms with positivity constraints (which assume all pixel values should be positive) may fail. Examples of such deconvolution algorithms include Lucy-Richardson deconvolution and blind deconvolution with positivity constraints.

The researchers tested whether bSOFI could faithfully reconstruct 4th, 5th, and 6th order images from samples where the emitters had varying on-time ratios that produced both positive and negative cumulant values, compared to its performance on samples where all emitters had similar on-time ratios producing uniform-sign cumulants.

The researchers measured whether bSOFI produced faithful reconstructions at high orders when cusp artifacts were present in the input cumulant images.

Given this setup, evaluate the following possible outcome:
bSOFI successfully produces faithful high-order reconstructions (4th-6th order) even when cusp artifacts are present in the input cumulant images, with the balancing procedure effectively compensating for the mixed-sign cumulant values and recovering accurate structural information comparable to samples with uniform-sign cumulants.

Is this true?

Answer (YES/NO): NO